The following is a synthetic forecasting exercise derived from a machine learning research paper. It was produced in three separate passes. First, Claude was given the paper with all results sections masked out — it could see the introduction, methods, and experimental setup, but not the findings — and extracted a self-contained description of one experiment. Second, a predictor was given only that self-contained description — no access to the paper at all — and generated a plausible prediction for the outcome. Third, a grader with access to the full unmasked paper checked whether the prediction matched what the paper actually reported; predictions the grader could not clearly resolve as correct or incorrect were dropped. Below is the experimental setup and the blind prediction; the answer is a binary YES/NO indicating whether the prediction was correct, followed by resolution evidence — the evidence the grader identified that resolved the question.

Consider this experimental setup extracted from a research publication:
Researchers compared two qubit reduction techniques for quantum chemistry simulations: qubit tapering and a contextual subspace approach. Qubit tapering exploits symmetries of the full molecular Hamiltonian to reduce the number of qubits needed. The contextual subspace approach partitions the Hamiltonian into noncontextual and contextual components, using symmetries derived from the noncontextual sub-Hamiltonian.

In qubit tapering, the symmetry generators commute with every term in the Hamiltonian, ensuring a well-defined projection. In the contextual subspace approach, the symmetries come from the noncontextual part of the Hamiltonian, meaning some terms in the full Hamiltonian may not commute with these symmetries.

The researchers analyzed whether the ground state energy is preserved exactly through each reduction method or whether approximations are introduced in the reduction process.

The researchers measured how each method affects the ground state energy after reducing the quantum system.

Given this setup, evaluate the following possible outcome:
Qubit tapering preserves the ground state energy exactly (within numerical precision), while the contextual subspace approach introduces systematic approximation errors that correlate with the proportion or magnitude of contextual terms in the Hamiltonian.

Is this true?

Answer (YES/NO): NO